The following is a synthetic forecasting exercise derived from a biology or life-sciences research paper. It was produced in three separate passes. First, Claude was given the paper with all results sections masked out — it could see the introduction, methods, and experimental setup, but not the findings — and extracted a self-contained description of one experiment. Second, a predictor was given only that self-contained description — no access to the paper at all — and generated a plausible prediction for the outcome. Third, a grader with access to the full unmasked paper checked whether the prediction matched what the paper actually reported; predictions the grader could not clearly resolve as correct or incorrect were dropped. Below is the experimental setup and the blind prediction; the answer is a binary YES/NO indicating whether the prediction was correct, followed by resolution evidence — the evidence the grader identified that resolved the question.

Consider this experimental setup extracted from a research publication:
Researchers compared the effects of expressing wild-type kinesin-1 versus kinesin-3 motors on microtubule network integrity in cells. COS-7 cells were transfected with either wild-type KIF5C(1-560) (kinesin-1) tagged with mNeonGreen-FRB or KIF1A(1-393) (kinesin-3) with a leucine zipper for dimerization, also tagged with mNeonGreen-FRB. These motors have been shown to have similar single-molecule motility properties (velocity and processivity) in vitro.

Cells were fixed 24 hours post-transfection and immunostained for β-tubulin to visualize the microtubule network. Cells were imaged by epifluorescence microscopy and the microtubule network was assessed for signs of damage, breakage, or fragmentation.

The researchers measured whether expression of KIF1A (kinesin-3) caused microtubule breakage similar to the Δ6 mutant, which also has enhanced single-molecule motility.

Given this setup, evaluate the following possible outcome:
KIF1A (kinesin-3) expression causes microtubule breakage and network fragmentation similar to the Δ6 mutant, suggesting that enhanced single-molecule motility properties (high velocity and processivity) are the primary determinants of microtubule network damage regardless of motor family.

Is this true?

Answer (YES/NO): NO